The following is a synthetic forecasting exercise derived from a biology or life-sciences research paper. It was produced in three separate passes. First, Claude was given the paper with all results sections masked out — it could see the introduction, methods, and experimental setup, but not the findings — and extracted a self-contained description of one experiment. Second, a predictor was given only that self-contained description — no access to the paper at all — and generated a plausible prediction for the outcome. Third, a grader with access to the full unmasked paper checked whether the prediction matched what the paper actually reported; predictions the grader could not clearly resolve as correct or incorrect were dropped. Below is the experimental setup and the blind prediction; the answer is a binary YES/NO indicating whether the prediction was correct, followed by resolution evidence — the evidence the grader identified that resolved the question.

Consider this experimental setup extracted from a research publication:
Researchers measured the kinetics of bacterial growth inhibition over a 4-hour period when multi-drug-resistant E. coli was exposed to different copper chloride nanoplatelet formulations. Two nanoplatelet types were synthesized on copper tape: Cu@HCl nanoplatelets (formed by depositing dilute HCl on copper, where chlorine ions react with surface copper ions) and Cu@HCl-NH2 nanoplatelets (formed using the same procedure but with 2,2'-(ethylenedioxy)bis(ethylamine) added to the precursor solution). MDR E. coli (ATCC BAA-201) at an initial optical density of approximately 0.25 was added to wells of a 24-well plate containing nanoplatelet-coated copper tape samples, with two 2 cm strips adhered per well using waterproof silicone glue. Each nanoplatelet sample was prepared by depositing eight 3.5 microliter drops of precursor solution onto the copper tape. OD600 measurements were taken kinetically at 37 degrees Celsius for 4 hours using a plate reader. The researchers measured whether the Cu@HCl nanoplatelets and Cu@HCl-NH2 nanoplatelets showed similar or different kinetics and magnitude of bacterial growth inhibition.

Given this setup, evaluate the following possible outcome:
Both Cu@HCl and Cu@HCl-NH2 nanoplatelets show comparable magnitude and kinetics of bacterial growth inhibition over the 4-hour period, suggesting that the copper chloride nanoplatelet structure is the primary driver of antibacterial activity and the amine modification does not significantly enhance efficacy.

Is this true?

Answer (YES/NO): YES